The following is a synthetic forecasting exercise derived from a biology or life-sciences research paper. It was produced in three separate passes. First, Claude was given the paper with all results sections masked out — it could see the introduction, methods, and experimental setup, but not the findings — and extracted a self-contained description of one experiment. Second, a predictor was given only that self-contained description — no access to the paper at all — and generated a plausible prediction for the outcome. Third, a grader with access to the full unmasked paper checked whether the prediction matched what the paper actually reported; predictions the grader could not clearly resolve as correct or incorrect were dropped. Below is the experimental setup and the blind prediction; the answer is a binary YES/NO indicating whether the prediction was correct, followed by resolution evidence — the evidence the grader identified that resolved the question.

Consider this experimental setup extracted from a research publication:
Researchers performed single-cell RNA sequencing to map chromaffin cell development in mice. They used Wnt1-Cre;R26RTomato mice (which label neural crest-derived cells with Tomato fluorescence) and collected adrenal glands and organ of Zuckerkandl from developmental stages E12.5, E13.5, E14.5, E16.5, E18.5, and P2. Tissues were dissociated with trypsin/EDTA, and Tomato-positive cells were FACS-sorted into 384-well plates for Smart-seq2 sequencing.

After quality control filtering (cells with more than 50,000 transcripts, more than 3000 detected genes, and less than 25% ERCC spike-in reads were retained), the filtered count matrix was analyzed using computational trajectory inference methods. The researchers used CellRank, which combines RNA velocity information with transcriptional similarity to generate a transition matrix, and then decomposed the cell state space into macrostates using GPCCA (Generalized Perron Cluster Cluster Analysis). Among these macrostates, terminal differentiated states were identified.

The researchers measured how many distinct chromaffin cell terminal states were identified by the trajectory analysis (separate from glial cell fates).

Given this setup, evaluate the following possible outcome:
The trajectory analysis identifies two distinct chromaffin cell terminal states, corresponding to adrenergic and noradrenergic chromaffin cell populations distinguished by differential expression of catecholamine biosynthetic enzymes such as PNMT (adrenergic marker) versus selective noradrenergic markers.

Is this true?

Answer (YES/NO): YES